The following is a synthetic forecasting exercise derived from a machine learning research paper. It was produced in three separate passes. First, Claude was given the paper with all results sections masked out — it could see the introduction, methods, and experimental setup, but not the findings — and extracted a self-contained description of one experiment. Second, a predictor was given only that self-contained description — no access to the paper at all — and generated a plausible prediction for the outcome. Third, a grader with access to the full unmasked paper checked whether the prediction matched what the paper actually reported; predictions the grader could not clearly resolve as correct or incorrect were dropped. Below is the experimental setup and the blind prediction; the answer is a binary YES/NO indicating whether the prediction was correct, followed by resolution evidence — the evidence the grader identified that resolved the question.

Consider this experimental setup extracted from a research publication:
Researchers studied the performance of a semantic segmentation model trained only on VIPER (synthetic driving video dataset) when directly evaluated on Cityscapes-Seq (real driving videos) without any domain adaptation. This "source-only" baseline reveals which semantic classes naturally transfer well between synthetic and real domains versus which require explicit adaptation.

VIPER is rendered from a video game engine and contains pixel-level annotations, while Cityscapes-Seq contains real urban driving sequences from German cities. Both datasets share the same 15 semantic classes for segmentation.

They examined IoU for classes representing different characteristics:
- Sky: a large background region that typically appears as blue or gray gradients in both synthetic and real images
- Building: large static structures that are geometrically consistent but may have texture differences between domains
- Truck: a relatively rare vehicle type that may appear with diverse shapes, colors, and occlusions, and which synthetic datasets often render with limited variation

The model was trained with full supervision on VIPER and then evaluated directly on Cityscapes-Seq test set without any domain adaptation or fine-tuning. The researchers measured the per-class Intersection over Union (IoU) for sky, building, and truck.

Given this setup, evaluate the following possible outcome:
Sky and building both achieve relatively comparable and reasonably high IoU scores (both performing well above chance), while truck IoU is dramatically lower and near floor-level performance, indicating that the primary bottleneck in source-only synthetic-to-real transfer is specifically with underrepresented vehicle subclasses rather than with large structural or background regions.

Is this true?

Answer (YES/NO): YES